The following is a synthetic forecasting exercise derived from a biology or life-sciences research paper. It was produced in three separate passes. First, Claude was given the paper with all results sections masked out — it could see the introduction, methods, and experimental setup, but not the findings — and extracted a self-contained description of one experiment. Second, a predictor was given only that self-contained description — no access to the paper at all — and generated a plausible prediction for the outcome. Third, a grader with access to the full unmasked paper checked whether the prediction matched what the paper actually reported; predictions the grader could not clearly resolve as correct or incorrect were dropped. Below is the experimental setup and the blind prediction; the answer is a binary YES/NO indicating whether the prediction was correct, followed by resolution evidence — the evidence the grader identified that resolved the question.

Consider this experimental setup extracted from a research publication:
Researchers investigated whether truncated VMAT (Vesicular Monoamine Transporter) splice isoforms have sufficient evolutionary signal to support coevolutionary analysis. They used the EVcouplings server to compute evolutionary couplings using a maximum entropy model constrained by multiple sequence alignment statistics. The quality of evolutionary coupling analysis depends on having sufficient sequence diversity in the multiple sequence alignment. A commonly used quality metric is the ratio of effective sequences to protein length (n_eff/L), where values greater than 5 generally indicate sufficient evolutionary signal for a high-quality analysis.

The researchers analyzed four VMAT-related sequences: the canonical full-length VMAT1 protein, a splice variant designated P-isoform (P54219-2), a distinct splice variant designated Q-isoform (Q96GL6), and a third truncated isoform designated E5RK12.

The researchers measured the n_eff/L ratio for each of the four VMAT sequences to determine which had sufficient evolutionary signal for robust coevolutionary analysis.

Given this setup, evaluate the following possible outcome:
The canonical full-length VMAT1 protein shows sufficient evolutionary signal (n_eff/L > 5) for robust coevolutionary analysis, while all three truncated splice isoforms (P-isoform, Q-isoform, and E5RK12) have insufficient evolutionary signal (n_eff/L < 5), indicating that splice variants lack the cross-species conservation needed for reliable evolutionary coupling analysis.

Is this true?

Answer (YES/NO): NO